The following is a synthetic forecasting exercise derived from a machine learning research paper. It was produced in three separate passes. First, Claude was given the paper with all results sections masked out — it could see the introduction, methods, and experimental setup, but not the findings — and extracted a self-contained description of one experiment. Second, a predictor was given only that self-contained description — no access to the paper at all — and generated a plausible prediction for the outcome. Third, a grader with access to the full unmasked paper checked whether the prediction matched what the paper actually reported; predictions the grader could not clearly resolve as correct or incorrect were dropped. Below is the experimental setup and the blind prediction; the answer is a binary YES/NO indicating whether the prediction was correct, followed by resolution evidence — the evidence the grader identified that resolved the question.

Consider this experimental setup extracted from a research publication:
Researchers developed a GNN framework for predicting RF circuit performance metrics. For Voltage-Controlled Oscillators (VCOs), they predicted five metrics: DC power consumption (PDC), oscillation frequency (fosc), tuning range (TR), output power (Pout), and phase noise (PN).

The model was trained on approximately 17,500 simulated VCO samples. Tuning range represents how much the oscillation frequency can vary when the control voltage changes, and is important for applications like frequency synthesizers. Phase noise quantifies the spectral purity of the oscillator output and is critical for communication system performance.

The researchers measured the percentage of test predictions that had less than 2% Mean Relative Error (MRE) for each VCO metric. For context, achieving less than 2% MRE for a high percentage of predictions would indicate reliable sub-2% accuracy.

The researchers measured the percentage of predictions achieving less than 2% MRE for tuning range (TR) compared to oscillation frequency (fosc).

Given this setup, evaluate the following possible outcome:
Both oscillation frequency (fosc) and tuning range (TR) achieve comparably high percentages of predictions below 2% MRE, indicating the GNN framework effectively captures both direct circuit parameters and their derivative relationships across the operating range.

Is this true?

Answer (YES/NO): NO